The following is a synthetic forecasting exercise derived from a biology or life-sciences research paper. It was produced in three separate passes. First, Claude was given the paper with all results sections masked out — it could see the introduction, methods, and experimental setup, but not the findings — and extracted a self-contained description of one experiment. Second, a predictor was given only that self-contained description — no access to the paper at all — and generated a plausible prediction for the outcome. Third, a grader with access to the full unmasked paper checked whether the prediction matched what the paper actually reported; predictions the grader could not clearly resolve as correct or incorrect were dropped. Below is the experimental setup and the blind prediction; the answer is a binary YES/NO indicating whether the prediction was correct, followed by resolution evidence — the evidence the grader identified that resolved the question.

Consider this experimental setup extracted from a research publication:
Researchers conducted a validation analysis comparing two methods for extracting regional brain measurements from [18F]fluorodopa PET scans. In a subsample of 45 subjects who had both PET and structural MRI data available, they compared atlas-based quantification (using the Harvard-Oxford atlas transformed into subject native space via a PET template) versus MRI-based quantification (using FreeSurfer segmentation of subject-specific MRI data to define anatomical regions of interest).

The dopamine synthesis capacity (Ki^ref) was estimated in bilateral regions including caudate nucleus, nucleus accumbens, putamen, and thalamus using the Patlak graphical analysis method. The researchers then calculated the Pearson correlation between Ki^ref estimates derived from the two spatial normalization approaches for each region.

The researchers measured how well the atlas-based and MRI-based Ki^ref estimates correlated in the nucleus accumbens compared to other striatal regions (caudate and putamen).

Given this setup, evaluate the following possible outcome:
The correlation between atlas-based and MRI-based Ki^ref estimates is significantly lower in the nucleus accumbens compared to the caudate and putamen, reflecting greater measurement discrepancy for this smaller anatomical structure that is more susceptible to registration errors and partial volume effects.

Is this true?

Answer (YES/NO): YES